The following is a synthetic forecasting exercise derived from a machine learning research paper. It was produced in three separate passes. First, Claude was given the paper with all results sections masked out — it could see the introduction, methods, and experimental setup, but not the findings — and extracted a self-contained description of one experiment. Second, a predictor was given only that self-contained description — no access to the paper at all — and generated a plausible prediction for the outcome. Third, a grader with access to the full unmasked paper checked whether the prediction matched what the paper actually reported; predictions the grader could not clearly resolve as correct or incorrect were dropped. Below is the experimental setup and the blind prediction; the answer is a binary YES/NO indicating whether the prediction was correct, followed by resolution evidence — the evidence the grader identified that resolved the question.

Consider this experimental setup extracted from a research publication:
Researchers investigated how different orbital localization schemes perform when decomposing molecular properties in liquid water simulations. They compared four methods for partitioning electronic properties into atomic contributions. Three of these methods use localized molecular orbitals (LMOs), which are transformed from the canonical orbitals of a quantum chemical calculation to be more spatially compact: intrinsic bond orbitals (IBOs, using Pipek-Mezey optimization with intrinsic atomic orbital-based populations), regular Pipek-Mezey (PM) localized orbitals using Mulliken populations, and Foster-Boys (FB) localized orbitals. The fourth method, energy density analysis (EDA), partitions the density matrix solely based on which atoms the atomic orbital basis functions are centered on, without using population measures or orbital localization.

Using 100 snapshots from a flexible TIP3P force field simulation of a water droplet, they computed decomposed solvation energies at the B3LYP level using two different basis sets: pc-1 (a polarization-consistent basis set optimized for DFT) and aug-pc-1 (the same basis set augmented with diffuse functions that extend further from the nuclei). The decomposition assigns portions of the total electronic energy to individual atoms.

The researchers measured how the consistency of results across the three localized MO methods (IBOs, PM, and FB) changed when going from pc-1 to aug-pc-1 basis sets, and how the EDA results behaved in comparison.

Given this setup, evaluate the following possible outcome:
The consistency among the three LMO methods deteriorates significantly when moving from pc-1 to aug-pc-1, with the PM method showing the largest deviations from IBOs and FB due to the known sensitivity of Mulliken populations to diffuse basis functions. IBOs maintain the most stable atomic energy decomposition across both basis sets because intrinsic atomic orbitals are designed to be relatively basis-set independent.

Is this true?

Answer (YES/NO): NO